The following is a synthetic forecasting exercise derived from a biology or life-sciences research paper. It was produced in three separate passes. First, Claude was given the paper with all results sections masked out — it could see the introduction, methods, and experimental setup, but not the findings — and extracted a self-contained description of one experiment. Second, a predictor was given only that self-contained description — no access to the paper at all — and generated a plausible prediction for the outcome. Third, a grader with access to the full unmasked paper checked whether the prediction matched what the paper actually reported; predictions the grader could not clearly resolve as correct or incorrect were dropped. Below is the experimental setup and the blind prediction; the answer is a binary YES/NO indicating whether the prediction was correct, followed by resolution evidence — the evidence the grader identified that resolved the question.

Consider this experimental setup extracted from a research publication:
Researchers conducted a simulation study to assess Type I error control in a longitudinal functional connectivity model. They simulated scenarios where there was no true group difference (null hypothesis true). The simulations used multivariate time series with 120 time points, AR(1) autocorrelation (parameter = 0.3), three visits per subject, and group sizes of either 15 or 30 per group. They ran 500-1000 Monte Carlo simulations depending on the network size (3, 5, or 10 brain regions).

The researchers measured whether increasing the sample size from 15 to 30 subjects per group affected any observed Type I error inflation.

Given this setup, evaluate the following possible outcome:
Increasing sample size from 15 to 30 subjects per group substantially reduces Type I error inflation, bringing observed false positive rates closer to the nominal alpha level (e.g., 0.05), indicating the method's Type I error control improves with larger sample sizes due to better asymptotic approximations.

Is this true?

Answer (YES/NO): NO